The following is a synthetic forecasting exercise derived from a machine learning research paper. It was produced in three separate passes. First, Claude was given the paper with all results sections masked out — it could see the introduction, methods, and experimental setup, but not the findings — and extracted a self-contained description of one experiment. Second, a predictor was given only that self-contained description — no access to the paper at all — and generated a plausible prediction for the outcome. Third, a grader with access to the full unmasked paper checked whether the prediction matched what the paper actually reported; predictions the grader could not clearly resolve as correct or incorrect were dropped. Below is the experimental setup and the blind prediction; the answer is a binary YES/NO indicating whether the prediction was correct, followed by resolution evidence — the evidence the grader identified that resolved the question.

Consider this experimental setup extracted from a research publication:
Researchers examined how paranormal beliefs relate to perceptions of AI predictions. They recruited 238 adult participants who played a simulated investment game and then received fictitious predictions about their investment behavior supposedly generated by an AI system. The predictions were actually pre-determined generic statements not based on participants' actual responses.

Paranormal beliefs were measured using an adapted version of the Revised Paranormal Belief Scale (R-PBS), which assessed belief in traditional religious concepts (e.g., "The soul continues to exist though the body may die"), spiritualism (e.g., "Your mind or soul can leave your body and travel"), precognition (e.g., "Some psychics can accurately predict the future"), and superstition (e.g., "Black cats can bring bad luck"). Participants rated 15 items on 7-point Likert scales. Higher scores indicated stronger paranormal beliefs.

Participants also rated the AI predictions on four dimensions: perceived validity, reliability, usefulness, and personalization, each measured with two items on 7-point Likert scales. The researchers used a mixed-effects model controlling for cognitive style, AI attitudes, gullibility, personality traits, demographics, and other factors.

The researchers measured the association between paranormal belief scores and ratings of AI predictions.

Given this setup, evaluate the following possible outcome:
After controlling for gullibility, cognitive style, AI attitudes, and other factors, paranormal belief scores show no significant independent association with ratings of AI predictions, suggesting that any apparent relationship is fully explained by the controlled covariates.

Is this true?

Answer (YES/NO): NO